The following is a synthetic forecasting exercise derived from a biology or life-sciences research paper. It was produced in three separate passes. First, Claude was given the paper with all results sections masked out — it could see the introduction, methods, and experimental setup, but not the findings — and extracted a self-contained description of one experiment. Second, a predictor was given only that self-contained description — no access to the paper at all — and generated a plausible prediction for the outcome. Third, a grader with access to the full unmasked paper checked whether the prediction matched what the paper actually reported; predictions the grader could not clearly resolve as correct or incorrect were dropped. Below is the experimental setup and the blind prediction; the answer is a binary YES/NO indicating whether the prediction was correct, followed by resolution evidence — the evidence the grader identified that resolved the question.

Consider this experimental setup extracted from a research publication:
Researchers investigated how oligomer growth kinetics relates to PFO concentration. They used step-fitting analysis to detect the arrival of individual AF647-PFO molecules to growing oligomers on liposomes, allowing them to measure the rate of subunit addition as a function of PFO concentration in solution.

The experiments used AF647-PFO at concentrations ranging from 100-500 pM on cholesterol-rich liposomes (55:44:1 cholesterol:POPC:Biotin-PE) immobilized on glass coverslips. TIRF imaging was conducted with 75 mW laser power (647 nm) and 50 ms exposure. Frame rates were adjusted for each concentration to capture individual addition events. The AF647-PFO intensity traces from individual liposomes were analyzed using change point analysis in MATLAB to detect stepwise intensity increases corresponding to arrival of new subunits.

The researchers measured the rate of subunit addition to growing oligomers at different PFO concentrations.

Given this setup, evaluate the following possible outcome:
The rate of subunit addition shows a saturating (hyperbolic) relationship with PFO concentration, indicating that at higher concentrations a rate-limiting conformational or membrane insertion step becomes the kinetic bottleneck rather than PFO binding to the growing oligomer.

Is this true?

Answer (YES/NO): NO